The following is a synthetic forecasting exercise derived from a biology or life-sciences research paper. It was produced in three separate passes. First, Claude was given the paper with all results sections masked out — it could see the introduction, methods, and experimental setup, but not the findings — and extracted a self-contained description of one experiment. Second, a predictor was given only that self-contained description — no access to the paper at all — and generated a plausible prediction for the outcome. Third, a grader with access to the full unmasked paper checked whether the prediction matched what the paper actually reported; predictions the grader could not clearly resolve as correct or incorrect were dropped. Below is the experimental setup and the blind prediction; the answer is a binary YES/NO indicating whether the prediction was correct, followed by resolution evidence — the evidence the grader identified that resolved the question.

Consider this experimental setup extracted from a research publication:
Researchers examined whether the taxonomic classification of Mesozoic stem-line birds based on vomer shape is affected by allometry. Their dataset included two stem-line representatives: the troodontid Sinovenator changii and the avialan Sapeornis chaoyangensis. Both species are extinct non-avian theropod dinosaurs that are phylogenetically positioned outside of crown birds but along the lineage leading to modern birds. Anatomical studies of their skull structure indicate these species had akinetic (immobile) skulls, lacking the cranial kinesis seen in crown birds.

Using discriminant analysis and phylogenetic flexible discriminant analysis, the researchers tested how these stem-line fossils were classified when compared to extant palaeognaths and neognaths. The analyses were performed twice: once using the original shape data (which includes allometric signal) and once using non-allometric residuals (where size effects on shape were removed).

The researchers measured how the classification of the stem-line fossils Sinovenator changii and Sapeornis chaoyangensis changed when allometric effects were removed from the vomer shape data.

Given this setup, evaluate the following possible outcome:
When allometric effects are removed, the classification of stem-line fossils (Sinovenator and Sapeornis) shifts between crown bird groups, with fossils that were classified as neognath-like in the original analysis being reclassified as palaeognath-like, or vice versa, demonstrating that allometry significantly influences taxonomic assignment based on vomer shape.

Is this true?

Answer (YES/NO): YES